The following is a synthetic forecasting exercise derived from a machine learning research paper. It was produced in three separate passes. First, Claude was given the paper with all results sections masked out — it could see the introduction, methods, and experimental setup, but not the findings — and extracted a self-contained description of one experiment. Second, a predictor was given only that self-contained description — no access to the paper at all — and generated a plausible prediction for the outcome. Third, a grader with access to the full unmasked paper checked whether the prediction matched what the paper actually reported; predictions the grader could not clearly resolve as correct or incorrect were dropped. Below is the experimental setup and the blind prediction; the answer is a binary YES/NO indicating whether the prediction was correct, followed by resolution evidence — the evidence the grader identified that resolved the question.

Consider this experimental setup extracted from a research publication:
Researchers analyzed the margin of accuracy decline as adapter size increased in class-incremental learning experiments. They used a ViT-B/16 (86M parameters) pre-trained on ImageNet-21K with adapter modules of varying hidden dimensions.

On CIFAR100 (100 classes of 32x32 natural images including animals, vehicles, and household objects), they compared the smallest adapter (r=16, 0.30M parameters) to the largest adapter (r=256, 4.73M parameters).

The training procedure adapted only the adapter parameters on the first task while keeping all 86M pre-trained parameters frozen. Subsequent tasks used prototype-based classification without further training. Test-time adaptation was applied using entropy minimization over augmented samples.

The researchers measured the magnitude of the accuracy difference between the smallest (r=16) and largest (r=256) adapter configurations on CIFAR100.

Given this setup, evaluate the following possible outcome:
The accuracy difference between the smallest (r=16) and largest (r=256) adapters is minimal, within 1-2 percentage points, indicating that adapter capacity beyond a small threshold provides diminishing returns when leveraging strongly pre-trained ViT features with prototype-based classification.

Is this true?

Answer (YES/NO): YES